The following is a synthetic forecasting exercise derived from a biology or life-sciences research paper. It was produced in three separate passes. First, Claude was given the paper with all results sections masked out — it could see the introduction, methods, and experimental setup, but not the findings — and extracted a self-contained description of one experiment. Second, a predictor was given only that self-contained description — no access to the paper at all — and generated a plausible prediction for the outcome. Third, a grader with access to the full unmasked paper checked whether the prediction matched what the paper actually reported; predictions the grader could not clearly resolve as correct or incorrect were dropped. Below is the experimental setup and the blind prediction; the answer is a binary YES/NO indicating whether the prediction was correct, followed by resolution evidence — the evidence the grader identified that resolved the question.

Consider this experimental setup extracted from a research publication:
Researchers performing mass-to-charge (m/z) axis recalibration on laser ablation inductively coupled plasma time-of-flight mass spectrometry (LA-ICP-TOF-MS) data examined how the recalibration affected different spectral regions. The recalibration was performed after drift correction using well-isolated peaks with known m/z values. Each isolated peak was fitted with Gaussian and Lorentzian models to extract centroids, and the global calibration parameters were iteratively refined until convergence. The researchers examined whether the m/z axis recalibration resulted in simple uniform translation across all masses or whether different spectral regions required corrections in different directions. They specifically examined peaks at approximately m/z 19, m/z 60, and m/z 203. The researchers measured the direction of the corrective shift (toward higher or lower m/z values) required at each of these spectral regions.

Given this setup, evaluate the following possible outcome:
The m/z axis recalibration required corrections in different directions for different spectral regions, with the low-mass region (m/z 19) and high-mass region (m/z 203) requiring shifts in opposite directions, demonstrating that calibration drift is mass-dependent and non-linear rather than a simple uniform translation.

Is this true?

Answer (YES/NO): NO